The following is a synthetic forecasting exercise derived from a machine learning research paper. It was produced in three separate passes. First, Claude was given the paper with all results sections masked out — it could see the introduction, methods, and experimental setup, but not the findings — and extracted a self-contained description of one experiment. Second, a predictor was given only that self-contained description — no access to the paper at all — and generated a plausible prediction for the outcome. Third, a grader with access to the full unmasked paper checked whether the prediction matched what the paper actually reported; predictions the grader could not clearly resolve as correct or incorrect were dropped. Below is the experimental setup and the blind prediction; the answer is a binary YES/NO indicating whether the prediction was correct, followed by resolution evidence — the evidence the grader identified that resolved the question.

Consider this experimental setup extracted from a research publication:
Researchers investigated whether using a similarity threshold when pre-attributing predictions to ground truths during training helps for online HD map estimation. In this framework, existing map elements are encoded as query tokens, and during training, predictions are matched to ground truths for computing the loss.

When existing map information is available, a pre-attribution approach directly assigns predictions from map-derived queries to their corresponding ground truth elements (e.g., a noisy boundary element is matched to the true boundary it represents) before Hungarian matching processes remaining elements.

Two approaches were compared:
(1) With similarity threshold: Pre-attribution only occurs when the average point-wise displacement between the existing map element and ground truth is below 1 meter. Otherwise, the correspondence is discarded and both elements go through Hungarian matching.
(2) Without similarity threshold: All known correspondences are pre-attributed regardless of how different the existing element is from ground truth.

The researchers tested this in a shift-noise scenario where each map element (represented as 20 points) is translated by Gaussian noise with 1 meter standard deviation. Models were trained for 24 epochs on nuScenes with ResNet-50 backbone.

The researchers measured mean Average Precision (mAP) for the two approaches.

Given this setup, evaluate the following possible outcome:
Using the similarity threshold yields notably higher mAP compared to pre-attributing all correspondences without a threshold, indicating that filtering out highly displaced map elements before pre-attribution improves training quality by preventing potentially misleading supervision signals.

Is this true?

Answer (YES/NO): YES